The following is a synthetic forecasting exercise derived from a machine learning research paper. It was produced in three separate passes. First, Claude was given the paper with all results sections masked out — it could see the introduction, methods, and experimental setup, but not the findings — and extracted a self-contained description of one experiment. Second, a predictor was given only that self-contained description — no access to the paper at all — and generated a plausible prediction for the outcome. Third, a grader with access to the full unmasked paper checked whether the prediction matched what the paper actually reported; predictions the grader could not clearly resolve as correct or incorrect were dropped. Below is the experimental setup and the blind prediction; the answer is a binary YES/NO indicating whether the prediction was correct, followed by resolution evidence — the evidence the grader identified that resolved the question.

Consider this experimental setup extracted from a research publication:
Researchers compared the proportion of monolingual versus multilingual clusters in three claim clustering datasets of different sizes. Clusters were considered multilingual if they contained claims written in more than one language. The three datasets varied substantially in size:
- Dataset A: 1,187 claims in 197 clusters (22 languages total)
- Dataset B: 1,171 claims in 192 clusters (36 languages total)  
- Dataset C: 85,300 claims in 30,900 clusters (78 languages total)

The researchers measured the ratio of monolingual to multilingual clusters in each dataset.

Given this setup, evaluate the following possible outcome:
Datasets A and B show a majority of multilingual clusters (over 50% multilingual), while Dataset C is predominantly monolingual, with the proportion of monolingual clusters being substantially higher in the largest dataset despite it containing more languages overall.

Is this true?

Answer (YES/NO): NO